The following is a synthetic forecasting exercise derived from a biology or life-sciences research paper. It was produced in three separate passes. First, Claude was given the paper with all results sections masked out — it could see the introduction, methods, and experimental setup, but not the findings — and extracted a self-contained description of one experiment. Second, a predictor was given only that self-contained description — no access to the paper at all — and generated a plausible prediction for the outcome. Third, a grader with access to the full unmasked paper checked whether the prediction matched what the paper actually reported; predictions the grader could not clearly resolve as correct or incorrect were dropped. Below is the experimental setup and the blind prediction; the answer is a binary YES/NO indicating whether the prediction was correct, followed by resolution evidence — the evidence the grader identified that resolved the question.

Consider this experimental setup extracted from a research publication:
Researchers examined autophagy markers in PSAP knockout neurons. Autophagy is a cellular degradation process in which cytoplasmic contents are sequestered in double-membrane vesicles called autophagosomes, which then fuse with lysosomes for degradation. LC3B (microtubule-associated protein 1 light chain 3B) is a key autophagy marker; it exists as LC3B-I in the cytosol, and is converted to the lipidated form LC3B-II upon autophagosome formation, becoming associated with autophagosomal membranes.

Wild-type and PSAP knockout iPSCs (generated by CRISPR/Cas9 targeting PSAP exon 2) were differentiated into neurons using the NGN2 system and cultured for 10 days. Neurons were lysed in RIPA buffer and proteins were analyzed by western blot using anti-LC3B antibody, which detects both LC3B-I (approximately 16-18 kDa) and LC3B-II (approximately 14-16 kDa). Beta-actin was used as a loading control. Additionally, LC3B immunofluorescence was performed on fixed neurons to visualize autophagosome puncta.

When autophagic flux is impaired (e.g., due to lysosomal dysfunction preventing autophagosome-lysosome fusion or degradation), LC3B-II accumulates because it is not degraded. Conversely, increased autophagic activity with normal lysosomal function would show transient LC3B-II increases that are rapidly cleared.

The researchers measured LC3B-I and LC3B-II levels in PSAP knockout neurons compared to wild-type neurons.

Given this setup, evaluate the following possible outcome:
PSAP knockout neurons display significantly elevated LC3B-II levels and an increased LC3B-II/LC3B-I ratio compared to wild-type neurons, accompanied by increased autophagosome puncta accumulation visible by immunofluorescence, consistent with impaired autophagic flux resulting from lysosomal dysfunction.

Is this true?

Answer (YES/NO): YES